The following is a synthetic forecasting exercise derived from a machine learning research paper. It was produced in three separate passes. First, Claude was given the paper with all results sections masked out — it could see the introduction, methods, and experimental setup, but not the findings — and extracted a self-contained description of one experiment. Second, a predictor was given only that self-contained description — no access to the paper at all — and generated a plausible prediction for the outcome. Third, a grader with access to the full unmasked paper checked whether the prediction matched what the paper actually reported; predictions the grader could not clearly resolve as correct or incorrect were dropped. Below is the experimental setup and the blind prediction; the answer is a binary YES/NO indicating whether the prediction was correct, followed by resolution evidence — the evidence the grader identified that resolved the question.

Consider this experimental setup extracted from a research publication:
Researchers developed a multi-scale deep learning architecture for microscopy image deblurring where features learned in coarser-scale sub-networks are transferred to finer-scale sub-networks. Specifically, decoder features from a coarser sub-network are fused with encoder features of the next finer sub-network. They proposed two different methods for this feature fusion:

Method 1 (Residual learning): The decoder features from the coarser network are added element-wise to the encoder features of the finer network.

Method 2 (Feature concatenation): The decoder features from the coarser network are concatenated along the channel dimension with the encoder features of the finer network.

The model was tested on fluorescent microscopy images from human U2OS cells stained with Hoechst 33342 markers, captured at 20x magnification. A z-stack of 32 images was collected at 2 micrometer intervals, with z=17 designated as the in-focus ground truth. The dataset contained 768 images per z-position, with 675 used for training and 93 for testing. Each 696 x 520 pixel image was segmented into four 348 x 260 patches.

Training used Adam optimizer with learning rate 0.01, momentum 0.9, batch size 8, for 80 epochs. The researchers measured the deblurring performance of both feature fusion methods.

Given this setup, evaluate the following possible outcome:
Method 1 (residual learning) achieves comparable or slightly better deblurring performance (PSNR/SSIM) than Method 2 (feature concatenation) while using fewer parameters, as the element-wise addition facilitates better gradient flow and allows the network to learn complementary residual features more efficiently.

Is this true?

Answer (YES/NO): YES